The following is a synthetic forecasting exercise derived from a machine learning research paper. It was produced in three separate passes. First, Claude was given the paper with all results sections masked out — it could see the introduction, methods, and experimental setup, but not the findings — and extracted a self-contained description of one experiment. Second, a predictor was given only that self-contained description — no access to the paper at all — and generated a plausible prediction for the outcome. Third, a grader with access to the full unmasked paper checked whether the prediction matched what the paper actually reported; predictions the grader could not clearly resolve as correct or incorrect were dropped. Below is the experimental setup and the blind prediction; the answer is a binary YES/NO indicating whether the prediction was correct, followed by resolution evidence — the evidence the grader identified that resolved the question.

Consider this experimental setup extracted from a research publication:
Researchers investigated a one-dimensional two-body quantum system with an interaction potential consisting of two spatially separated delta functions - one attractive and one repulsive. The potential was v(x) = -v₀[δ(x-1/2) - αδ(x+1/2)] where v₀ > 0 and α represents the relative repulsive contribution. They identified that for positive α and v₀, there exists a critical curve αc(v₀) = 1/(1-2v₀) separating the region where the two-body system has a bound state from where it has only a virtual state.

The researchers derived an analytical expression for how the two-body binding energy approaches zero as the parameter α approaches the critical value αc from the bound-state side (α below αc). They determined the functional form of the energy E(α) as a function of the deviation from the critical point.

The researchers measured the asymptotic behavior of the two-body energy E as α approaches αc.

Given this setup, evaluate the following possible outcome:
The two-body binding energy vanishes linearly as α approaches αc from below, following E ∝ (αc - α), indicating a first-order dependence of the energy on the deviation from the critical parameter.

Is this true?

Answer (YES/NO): NO